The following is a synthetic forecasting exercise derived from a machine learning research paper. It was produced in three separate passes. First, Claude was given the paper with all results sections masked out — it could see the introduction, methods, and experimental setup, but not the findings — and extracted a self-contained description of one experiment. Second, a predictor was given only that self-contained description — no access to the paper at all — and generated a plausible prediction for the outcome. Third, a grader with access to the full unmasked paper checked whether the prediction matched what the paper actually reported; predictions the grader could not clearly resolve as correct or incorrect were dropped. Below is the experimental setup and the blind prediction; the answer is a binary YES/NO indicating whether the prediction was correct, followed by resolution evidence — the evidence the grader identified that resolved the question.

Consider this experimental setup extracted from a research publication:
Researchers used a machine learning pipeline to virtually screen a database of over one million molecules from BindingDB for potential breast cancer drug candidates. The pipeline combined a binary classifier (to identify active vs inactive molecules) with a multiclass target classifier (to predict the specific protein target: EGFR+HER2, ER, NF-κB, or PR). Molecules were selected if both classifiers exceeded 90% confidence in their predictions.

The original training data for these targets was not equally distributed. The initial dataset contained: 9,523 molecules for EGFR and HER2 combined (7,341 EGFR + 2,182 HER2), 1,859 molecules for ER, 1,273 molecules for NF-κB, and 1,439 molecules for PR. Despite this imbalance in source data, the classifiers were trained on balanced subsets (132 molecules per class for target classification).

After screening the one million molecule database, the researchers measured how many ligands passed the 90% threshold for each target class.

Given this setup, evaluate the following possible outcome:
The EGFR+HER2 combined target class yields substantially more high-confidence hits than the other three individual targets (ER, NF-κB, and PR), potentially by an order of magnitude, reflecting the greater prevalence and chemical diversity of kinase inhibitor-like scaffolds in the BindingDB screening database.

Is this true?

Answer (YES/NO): YES